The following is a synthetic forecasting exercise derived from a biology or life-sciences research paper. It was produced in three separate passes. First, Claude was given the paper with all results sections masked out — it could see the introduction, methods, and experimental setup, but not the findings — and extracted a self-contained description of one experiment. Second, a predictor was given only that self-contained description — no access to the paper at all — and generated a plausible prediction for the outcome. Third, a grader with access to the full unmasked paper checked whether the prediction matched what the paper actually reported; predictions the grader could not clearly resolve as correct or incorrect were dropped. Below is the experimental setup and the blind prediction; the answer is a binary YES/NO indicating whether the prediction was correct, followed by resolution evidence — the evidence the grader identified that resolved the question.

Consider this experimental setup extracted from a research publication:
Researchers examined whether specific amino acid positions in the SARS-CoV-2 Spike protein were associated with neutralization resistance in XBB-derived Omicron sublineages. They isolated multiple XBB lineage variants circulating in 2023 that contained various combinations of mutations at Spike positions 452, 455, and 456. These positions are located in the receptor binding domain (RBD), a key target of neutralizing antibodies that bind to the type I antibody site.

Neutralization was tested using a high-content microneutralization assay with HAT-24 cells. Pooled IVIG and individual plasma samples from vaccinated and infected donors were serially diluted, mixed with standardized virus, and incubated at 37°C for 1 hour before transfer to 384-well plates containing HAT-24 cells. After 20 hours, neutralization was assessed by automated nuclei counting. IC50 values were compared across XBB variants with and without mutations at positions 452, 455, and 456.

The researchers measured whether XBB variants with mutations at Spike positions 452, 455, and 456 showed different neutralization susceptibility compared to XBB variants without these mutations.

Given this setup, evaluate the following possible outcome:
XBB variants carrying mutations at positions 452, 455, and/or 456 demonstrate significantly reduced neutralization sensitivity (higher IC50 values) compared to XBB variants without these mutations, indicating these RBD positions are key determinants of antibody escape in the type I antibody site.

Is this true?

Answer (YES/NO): YES